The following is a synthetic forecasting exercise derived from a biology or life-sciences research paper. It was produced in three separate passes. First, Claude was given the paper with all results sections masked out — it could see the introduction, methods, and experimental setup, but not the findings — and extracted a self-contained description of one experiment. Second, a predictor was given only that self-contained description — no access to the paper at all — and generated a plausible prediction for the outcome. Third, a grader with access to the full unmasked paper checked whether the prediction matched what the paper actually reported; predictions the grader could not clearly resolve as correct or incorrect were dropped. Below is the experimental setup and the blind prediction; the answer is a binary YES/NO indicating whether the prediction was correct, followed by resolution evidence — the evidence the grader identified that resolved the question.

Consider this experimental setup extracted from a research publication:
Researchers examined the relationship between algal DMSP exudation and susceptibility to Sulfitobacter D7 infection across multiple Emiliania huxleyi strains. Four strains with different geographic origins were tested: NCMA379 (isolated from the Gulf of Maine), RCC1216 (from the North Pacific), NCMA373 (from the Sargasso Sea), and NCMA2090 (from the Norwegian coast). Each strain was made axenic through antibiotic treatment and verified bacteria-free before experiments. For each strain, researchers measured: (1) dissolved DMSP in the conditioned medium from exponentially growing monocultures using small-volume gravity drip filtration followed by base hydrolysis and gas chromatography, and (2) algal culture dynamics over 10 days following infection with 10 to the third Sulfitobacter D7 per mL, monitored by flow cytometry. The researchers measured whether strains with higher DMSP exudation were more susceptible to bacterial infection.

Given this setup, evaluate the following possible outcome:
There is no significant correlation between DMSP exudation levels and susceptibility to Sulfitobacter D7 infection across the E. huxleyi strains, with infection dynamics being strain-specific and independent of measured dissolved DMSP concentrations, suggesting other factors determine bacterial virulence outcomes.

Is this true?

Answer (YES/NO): NO